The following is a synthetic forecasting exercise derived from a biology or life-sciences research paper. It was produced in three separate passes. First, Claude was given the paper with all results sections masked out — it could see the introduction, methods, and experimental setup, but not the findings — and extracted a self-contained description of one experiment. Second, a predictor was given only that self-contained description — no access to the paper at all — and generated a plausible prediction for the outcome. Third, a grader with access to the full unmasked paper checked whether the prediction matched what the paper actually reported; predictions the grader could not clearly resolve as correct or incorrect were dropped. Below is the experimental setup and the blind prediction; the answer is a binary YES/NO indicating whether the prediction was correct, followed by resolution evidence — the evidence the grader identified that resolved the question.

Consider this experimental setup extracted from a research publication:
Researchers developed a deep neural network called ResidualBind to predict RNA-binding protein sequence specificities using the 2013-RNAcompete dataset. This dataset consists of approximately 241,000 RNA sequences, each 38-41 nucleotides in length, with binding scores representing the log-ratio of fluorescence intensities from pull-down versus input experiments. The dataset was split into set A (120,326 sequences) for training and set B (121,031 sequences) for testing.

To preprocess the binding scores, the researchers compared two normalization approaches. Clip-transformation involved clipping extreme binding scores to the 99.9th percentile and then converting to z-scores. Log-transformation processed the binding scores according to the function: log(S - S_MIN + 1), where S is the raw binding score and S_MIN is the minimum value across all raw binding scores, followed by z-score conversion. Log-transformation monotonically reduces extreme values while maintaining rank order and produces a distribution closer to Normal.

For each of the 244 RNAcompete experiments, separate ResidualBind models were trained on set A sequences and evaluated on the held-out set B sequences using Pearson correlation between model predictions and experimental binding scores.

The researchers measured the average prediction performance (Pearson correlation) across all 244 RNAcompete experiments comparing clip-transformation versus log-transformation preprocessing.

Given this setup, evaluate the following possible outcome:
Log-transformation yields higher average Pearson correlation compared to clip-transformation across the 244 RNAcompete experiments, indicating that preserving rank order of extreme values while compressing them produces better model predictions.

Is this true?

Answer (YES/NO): NO